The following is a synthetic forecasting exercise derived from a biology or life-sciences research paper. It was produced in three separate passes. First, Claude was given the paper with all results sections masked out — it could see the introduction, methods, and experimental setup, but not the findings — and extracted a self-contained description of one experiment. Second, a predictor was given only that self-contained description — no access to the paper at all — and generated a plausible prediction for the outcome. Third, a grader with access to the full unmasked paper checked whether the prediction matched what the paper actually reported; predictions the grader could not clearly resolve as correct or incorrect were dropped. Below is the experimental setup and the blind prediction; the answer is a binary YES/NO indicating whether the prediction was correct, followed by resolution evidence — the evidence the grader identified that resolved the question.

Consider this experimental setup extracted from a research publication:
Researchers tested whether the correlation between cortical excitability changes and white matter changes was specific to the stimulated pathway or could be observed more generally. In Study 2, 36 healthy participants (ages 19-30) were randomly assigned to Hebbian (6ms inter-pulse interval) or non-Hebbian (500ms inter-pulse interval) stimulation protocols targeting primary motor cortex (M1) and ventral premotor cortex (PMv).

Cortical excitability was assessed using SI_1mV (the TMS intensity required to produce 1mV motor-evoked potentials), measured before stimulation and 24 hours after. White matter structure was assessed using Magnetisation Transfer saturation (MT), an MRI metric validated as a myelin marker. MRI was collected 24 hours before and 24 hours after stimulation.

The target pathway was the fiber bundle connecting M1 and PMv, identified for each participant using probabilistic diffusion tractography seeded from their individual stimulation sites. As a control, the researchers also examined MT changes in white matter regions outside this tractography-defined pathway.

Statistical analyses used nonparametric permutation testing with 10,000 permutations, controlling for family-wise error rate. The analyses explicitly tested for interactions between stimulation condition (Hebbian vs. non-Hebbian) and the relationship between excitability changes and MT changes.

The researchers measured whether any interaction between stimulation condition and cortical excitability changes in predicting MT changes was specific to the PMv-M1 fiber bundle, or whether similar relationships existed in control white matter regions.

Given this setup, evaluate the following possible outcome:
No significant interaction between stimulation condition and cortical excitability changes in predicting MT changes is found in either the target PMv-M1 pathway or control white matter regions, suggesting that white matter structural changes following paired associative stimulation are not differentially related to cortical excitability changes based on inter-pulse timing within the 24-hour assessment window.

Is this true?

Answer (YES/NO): NO